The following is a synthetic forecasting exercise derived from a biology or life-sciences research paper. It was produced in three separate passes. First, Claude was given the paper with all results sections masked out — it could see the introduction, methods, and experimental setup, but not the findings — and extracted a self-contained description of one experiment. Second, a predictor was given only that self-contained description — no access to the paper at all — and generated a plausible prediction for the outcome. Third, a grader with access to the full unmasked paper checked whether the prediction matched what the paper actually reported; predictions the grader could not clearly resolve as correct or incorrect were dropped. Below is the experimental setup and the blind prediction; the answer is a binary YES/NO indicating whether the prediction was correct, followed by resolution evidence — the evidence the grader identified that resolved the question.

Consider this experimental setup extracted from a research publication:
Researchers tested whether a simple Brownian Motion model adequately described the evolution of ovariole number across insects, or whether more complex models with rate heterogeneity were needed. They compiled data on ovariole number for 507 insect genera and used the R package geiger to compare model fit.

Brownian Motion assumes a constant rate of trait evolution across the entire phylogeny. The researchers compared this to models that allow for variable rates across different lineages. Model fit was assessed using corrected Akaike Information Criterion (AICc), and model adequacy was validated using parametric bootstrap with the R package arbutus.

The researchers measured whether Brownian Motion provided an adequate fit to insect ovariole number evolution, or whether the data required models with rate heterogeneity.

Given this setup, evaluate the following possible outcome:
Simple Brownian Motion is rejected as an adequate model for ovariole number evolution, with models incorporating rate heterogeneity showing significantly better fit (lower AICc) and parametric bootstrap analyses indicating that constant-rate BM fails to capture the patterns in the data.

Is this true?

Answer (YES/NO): YES